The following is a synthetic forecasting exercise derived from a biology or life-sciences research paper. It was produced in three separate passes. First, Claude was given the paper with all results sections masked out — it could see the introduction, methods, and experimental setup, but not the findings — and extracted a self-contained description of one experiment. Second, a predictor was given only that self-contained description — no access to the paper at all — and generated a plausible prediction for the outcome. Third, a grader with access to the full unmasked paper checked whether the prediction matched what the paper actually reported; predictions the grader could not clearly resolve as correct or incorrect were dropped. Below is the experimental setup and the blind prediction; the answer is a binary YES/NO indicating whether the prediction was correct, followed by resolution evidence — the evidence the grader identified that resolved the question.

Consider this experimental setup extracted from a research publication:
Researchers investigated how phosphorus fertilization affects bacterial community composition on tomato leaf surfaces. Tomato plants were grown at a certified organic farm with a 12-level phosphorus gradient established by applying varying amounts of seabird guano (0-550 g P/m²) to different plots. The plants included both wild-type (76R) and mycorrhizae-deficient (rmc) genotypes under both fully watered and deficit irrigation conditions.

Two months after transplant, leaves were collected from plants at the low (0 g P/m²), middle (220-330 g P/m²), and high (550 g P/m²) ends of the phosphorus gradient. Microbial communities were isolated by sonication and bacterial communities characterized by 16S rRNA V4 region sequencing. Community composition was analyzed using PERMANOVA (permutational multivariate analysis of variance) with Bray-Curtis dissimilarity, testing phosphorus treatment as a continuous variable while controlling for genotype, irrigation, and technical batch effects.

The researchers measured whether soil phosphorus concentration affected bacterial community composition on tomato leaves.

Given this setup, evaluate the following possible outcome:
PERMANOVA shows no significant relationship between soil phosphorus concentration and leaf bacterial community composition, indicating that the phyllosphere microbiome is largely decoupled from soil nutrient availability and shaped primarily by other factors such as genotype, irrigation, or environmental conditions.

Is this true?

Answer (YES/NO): YES